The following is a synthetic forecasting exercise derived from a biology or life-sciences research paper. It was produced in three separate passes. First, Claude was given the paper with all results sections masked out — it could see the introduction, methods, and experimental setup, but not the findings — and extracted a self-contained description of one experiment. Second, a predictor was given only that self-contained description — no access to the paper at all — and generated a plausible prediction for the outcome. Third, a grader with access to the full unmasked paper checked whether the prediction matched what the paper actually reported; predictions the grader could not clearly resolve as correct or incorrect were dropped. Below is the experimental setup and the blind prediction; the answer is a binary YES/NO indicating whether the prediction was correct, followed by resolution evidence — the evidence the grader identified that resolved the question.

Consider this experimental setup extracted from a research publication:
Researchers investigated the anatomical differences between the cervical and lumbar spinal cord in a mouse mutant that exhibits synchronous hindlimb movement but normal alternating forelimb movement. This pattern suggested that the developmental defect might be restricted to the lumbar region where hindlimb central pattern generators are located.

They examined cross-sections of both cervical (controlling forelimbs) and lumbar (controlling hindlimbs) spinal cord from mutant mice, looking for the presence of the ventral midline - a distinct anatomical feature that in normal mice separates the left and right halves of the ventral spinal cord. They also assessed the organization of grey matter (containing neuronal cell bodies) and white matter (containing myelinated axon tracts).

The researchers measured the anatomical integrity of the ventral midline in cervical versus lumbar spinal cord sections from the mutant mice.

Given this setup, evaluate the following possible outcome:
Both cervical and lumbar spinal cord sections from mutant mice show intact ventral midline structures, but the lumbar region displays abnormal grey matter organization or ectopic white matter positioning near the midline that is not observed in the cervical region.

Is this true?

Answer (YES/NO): NO